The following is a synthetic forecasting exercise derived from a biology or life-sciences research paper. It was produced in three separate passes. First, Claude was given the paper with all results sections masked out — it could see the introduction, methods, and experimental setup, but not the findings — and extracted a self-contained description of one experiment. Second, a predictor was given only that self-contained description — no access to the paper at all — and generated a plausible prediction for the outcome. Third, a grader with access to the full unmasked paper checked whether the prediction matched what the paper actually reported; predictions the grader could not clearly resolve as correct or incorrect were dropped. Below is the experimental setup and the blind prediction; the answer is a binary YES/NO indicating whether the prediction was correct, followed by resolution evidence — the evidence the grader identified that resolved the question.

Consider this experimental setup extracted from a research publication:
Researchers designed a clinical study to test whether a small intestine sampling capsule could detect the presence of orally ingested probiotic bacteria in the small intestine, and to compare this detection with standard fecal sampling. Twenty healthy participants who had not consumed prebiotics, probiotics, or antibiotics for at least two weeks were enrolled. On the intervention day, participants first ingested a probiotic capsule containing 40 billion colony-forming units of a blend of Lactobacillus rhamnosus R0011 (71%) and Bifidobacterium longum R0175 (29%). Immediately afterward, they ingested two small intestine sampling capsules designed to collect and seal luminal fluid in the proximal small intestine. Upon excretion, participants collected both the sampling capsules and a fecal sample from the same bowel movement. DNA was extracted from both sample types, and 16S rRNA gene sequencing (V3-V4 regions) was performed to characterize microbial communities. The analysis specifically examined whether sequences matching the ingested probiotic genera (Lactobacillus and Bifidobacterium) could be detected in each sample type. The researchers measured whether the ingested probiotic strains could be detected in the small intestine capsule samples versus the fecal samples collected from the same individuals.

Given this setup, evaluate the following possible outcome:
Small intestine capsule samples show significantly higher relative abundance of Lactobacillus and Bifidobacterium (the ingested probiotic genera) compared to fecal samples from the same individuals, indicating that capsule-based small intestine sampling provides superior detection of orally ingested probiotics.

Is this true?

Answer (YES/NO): YES